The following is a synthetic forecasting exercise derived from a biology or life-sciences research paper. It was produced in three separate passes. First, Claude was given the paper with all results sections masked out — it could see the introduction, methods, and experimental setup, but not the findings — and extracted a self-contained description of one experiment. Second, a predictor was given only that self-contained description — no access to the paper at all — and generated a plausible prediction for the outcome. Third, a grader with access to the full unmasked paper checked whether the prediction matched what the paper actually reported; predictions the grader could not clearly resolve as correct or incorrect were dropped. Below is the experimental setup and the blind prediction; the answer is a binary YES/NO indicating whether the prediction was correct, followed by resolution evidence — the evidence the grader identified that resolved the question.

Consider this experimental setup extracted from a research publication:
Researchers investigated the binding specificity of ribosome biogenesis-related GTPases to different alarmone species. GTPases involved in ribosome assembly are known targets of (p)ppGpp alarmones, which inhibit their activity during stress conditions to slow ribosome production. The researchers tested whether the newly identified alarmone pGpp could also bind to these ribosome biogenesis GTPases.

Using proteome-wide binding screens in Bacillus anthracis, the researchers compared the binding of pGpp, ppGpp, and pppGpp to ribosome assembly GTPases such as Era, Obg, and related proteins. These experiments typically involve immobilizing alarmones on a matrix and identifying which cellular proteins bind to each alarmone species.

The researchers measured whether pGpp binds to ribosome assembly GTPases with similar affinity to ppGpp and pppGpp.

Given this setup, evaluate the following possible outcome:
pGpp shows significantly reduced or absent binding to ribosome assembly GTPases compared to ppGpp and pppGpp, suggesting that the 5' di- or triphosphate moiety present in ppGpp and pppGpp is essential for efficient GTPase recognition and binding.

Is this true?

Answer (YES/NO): YES